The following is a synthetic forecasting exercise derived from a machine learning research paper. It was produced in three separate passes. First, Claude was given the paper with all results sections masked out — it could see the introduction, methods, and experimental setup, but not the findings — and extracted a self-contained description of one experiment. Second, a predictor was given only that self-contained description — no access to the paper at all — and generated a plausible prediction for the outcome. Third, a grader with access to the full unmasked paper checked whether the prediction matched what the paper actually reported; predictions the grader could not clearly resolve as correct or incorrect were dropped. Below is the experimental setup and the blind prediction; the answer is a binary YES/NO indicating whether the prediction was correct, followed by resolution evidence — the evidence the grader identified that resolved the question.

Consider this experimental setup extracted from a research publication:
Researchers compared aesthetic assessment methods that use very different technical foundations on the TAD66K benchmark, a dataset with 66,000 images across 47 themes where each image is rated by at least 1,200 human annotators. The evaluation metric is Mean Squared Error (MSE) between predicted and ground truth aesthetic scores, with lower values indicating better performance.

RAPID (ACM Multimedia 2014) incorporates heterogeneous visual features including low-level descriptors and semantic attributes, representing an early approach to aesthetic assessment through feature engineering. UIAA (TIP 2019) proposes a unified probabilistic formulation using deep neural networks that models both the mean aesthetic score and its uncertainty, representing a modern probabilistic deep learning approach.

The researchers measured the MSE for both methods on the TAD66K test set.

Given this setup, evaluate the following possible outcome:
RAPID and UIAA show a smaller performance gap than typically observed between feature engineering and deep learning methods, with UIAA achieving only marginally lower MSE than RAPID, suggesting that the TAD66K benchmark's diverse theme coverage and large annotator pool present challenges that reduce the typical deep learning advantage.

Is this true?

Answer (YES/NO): NO